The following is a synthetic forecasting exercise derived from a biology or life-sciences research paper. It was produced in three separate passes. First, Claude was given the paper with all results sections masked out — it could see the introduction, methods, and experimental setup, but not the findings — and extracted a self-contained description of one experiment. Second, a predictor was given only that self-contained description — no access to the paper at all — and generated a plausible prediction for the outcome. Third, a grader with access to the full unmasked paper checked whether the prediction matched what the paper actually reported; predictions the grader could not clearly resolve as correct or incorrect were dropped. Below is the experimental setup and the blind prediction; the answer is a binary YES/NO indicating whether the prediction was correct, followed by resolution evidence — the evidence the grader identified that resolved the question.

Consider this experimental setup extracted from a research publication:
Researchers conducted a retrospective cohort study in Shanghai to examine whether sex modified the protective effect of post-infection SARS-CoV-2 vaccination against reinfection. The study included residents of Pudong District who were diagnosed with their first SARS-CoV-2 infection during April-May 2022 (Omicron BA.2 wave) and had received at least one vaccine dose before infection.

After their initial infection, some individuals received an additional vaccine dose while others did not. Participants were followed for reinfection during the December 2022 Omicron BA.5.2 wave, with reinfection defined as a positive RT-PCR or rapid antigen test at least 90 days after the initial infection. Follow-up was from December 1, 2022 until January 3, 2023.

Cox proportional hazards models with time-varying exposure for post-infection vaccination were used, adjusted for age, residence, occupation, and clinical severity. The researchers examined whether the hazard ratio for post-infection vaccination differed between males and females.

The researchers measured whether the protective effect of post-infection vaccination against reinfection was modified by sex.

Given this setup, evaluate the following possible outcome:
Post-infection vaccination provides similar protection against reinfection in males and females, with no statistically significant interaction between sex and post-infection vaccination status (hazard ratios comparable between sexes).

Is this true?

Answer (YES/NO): YES